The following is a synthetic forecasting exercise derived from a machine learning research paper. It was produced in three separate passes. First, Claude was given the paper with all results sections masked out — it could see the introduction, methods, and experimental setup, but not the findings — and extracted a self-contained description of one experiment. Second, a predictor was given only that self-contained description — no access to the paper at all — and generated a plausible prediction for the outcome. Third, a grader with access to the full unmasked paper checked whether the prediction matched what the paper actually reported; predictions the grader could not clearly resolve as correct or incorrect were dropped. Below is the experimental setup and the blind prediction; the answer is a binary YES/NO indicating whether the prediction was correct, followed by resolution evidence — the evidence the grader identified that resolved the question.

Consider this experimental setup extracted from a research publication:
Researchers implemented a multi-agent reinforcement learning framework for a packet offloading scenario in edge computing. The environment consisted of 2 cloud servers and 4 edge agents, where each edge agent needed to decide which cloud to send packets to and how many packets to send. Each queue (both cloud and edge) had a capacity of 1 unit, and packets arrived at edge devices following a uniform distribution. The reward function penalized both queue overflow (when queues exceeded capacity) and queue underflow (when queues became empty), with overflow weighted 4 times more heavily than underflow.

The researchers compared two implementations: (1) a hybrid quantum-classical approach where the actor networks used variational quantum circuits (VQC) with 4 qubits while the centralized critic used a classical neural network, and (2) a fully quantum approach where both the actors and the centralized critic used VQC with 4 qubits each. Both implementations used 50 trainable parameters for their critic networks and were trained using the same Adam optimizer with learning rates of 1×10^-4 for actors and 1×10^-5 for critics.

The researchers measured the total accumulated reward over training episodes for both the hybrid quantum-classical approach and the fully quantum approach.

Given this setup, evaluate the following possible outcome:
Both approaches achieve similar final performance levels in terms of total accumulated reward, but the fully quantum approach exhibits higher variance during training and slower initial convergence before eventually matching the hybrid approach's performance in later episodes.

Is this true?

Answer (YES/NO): NO